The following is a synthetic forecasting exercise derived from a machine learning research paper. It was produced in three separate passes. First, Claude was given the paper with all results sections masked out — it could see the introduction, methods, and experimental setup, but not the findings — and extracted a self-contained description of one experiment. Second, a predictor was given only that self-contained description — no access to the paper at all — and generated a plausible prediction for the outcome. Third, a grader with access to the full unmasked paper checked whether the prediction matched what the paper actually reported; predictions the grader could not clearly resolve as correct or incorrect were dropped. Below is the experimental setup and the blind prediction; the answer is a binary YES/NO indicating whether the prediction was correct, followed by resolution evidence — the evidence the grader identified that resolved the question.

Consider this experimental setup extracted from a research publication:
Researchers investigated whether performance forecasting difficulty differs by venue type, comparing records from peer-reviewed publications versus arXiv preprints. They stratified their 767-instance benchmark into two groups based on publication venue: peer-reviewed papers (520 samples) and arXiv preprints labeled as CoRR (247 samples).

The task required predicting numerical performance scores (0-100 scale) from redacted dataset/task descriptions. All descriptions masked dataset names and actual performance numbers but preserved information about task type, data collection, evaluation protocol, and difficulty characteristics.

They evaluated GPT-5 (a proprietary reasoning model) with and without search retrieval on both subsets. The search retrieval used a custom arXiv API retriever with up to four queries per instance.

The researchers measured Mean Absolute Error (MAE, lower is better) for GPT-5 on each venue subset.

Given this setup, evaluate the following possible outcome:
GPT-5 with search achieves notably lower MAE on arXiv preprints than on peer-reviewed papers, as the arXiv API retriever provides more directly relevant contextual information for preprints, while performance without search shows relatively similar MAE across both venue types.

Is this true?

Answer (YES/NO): NO